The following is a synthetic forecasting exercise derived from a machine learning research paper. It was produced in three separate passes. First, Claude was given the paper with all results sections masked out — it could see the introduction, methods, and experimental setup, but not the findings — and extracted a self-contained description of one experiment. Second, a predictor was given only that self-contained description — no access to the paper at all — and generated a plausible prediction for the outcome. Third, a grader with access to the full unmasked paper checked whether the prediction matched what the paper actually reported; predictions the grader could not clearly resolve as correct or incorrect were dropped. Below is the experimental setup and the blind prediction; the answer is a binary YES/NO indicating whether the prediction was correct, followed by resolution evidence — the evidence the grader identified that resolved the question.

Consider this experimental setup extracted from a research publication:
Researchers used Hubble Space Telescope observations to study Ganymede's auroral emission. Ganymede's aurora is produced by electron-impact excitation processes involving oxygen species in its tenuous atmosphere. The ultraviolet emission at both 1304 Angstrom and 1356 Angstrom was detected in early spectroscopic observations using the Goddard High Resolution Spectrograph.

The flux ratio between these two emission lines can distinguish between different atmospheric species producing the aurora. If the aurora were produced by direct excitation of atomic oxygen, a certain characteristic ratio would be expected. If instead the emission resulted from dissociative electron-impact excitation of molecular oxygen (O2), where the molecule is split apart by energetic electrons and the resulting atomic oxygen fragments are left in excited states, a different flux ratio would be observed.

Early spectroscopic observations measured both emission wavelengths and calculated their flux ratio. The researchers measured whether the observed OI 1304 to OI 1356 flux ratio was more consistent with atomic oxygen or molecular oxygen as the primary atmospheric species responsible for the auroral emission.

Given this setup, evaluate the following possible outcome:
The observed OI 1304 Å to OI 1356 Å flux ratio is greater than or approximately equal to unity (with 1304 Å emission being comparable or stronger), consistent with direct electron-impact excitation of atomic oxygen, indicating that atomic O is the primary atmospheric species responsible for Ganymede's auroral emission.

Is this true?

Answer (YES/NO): NO